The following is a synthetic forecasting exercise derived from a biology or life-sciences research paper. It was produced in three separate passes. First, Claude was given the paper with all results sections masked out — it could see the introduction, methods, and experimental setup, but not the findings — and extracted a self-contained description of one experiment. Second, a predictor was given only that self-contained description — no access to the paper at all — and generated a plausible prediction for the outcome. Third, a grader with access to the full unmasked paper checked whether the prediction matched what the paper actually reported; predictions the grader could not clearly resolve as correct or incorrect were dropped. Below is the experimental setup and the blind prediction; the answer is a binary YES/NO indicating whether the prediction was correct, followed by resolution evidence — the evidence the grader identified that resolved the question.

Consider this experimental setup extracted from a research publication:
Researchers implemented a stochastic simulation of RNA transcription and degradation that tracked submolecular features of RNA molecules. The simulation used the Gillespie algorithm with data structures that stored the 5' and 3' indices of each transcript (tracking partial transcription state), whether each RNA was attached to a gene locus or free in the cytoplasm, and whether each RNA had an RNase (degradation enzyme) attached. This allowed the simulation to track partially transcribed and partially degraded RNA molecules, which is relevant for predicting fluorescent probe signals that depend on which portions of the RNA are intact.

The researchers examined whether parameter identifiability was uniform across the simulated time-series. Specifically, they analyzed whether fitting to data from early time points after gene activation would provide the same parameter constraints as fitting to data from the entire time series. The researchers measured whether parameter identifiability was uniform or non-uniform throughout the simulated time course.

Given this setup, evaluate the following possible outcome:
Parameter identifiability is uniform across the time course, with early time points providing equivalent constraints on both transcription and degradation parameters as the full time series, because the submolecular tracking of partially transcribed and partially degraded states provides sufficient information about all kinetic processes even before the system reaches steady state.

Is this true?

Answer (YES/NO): NO